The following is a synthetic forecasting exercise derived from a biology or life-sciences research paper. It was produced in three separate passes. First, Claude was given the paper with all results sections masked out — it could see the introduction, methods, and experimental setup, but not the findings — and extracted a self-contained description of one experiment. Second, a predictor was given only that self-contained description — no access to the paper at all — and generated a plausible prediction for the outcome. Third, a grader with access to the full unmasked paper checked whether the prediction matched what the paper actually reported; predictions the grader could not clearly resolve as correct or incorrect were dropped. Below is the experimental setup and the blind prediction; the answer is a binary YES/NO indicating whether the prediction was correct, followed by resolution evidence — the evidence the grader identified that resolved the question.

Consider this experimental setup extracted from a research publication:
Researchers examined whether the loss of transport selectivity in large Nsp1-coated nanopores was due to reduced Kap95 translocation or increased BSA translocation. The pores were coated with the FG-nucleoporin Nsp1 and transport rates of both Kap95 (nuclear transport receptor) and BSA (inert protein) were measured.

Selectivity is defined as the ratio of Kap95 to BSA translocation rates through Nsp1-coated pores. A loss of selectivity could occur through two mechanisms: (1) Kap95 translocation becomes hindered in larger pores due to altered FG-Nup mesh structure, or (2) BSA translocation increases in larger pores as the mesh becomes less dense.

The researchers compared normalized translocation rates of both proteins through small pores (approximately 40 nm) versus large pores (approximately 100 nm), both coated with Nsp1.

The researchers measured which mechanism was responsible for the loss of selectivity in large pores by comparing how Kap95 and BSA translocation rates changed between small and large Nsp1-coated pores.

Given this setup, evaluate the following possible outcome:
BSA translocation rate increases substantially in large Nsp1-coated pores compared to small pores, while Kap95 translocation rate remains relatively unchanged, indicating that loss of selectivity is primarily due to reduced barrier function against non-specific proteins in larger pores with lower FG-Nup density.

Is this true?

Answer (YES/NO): YES